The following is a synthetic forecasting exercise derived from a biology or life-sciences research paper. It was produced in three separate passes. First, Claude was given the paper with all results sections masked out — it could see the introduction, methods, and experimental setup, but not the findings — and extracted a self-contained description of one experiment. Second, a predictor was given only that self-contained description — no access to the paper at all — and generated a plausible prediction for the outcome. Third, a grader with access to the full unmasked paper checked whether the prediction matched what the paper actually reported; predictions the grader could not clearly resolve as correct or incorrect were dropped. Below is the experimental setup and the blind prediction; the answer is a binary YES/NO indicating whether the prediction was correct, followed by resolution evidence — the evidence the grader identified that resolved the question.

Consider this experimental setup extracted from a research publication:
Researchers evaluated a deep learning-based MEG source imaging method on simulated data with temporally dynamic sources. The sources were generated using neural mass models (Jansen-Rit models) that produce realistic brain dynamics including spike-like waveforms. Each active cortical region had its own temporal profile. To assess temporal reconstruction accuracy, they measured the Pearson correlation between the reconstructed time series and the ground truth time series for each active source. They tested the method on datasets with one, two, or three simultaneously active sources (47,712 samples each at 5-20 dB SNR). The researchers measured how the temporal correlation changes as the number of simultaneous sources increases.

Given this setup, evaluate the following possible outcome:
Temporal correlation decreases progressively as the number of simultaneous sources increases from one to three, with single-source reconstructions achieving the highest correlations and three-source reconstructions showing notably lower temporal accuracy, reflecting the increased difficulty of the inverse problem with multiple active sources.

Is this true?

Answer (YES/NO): YES